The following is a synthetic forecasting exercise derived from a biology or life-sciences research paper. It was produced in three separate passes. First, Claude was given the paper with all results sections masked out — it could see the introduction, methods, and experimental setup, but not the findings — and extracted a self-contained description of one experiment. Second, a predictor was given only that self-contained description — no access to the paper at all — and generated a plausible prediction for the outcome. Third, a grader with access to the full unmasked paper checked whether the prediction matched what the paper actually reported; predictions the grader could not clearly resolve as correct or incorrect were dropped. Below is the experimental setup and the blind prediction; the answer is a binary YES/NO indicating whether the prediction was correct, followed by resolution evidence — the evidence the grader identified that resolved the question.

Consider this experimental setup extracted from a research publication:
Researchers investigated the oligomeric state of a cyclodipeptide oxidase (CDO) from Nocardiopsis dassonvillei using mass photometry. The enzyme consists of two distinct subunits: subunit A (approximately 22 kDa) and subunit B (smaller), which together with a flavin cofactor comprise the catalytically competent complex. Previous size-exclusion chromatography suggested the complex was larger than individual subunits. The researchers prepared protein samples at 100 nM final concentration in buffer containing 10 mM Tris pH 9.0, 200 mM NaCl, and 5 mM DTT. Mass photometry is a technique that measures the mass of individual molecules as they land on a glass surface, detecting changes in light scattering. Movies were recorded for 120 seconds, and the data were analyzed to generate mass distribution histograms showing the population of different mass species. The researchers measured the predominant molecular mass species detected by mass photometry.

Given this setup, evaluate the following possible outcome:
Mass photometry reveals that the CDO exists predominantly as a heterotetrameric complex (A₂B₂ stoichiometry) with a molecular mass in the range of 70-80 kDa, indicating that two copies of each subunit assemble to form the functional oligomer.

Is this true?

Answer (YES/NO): NO